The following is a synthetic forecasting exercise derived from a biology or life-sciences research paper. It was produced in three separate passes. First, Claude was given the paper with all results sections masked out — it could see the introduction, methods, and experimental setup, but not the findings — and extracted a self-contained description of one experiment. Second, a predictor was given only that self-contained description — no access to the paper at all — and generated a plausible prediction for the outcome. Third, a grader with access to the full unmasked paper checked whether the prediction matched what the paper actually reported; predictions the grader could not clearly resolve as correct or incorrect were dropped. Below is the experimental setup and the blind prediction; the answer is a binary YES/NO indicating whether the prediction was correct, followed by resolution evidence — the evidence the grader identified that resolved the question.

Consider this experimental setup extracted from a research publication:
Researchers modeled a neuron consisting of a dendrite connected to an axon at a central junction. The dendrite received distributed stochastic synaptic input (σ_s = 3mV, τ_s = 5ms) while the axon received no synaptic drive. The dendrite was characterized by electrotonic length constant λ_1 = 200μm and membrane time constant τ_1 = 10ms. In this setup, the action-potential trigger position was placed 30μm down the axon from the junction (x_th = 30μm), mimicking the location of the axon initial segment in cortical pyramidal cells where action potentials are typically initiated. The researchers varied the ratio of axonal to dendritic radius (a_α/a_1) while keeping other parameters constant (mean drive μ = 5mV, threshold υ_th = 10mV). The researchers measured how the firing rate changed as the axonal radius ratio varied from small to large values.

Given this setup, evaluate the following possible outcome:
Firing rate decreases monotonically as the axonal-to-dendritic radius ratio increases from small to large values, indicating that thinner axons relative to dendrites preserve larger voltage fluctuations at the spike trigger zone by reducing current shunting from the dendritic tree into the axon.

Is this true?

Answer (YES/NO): NO